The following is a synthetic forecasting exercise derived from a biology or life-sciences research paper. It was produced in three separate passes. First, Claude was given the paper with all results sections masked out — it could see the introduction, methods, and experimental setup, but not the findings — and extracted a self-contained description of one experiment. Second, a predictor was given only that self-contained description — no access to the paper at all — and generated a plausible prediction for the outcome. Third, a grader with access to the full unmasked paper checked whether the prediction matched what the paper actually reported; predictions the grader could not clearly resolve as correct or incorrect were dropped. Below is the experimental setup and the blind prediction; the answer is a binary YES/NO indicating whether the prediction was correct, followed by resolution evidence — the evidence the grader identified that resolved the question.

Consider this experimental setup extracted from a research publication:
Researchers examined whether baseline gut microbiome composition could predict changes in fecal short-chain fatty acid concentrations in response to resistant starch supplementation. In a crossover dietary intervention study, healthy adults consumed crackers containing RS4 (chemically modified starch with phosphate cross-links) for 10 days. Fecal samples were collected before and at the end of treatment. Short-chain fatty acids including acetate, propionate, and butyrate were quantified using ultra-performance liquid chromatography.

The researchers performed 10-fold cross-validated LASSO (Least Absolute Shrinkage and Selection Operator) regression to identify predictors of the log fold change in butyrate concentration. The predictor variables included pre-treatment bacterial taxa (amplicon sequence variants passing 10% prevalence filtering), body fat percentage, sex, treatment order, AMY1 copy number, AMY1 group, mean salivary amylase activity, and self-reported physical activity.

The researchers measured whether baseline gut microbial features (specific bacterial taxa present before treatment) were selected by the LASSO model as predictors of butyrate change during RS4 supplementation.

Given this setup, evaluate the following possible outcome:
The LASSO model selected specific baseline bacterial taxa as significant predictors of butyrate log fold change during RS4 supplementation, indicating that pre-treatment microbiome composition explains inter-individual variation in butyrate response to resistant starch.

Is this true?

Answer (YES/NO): NO